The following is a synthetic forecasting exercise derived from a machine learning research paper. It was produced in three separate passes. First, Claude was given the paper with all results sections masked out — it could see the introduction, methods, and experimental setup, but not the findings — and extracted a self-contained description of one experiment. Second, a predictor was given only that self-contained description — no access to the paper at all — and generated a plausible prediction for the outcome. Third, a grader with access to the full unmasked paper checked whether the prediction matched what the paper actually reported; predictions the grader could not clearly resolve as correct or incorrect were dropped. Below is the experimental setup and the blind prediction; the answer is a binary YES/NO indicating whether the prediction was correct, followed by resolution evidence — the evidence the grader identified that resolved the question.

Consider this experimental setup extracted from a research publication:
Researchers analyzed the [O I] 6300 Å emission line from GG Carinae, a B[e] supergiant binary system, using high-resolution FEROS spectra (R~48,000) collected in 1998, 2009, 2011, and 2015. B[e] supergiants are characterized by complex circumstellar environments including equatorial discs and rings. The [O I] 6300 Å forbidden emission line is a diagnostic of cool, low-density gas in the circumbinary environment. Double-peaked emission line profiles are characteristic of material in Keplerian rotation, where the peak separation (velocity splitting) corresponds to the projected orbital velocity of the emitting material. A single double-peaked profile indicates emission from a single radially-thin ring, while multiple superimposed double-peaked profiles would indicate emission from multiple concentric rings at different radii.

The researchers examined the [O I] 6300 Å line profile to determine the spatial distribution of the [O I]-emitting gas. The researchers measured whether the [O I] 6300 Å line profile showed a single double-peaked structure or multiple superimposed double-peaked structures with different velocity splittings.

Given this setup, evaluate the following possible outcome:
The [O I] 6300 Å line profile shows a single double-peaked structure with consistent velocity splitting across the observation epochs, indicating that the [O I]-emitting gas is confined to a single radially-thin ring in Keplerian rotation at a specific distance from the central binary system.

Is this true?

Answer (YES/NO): NO